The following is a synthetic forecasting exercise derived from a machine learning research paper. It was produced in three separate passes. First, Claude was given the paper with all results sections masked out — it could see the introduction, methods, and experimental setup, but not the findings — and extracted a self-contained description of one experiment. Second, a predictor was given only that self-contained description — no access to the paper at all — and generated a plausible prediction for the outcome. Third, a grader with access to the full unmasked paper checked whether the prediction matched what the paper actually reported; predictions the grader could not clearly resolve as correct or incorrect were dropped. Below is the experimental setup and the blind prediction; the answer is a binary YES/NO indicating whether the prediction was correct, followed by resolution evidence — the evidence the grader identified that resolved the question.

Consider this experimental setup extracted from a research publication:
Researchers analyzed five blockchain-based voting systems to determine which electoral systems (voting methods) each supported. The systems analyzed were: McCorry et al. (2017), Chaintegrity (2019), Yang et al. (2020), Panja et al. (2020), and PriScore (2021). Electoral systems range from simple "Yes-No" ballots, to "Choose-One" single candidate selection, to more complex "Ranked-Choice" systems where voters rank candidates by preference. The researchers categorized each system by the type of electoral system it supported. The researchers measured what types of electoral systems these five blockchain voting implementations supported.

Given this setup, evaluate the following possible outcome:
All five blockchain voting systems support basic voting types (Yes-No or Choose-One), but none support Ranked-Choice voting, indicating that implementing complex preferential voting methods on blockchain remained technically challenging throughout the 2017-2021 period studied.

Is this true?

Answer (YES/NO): NO